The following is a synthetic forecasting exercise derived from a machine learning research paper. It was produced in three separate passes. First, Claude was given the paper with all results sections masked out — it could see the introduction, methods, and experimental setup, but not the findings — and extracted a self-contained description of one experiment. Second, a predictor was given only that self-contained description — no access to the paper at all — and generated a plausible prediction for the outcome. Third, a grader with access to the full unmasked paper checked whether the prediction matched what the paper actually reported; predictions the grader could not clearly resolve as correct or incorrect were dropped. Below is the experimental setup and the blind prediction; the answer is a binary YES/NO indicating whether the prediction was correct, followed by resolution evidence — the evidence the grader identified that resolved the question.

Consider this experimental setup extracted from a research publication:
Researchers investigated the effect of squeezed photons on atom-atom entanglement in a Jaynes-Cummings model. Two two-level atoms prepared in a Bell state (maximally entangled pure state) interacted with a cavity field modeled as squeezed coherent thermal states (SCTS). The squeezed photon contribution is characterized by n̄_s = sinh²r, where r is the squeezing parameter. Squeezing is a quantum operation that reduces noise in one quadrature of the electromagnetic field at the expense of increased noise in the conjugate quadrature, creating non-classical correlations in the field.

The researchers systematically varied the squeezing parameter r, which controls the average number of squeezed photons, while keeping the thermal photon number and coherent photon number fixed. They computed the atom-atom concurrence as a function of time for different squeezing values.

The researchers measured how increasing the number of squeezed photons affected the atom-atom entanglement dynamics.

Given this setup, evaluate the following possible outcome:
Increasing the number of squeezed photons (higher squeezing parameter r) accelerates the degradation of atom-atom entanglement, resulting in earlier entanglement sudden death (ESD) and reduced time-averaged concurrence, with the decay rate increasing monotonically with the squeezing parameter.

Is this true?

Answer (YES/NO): NO